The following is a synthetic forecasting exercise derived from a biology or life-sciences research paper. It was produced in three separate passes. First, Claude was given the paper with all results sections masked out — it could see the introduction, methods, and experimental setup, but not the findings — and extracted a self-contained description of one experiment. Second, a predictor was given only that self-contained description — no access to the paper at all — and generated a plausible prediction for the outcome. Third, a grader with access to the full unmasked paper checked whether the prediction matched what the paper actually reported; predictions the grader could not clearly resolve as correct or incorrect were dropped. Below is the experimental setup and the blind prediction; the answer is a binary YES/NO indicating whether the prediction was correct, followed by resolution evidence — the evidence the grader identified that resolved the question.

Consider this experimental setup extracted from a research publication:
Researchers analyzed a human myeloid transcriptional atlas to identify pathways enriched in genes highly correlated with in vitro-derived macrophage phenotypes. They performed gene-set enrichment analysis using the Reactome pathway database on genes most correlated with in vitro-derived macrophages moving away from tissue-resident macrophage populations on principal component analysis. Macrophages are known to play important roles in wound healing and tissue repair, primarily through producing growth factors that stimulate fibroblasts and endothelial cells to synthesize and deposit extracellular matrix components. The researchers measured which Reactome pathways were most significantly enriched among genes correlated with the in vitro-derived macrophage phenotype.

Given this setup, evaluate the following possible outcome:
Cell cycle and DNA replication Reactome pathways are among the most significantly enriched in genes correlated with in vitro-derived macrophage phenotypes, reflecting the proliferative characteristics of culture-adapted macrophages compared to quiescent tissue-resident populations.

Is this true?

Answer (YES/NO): NO